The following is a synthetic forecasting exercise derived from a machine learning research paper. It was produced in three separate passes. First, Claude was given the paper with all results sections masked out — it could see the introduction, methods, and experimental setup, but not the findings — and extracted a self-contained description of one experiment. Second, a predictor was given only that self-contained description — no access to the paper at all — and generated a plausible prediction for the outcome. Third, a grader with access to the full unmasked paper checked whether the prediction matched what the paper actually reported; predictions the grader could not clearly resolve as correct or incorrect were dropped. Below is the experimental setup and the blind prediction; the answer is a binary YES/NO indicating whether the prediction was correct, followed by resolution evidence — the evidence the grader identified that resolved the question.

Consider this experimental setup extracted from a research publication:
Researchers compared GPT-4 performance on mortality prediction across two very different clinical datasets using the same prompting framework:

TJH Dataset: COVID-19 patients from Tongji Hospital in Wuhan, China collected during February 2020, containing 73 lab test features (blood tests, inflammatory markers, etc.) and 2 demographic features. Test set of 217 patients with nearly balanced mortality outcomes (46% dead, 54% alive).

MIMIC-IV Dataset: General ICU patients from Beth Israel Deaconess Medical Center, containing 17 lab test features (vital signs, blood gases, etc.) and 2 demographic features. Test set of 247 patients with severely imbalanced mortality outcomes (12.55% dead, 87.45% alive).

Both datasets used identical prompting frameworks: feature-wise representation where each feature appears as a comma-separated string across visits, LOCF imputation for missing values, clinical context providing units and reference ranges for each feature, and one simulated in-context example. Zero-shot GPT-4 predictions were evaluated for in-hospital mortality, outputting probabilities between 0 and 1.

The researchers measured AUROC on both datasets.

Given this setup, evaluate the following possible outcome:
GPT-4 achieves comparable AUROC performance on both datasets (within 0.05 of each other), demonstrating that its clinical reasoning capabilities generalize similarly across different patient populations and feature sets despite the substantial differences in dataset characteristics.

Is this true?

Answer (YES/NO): NO